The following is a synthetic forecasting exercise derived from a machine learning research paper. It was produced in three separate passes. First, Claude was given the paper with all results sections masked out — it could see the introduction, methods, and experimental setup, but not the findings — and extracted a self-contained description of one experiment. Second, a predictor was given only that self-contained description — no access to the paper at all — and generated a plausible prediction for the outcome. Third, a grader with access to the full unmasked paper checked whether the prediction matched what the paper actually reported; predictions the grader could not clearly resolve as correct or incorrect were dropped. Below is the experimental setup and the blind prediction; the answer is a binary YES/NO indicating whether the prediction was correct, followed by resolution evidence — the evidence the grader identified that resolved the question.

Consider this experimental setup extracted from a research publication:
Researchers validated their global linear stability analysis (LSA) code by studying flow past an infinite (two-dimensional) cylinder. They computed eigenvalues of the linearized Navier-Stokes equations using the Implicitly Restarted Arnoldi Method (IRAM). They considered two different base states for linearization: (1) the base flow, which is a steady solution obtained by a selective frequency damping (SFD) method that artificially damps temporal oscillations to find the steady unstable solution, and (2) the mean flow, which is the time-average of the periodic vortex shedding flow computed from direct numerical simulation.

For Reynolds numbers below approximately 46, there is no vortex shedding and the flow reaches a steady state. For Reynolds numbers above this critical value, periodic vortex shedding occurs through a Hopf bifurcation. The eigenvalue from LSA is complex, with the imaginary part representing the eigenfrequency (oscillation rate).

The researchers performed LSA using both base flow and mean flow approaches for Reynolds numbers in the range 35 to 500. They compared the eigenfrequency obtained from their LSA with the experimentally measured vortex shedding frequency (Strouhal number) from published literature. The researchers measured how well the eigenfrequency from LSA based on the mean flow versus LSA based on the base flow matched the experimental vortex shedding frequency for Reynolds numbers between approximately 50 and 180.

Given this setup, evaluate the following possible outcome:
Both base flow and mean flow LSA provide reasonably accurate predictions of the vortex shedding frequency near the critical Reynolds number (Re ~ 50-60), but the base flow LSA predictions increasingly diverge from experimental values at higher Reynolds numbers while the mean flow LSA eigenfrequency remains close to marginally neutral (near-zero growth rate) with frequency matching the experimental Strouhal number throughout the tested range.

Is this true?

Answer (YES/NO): NO